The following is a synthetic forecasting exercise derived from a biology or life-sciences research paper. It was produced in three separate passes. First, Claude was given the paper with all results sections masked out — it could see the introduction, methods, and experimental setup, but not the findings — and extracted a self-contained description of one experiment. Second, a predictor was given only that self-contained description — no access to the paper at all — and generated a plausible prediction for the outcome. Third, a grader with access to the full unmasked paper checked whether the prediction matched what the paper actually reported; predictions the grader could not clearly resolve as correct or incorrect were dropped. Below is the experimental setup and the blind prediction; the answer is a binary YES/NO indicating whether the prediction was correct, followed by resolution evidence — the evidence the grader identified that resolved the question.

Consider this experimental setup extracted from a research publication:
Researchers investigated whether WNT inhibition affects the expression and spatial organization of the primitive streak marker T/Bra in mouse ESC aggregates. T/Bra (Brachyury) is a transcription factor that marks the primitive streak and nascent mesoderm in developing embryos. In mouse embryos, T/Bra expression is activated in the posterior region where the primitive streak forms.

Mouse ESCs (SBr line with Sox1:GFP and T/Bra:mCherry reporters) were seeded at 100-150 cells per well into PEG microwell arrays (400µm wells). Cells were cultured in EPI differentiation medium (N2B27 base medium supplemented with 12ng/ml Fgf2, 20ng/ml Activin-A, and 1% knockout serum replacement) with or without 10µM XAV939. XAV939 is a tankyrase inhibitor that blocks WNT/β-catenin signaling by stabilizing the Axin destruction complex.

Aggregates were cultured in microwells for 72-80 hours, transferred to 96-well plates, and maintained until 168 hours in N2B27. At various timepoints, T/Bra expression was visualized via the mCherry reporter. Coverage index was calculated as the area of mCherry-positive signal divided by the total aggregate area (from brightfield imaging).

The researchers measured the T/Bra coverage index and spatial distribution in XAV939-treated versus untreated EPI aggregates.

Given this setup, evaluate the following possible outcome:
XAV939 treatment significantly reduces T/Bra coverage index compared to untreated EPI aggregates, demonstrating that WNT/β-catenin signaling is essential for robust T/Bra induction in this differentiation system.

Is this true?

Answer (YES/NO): YES